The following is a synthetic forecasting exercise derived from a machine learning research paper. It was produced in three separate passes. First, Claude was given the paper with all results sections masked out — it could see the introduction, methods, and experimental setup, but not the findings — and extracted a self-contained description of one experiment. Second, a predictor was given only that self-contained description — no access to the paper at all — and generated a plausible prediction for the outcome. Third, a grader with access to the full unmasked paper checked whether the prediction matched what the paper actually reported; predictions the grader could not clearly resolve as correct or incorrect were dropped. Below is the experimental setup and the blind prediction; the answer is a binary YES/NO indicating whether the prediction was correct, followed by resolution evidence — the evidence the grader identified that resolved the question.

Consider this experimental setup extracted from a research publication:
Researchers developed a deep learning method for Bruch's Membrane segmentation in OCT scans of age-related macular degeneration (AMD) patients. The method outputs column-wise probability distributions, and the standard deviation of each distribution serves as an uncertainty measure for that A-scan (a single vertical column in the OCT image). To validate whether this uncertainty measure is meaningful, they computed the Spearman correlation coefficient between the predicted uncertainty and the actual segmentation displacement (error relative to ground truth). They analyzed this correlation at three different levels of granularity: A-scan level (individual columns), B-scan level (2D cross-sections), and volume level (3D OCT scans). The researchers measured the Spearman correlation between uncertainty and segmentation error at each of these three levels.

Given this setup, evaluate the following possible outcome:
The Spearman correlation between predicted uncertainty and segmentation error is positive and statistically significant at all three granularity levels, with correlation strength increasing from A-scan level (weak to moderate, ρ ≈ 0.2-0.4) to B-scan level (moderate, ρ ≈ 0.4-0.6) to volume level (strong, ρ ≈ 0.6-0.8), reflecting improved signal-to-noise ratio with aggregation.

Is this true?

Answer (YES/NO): YES